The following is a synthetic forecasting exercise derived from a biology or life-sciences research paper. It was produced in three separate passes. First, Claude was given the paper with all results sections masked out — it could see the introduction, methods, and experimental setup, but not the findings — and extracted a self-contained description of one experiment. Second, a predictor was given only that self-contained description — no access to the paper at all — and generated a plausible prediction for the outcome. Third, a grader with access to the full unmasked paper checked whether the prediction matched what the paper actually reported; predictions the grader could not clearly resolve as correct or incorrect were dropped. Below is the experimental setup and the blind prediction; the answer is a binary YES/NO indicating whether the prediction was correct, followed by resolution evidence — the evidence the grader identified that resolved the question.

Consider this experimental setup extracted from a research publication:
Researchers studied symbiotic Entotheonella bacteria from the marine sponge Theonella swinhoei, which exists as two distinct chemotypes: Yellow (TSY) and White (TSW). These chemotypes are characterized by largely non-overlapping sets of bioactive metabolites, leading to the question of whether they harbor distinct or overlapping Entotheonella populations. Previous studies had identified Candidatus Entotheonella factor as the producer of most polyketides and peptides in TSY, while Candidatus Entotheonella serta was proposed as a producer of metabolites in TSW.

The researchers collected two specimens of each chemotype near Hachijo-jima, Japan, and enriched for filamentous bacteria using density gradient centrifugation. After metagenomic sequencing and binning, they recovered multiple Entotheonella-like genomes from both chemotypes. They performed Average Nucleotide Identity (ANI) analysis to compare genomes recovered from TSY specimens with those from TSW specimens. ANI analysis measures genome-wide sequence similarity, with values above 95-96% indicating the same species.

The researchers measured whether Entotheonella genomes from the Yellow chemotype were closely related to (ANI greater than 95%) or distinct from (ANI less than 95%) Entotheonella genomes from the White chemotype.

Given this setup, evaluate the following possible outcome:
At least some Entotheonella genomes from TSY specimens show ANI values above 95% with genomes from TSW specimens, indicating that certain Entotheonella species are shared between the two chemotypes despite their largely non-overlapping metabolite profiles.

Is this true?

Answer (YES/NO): YES